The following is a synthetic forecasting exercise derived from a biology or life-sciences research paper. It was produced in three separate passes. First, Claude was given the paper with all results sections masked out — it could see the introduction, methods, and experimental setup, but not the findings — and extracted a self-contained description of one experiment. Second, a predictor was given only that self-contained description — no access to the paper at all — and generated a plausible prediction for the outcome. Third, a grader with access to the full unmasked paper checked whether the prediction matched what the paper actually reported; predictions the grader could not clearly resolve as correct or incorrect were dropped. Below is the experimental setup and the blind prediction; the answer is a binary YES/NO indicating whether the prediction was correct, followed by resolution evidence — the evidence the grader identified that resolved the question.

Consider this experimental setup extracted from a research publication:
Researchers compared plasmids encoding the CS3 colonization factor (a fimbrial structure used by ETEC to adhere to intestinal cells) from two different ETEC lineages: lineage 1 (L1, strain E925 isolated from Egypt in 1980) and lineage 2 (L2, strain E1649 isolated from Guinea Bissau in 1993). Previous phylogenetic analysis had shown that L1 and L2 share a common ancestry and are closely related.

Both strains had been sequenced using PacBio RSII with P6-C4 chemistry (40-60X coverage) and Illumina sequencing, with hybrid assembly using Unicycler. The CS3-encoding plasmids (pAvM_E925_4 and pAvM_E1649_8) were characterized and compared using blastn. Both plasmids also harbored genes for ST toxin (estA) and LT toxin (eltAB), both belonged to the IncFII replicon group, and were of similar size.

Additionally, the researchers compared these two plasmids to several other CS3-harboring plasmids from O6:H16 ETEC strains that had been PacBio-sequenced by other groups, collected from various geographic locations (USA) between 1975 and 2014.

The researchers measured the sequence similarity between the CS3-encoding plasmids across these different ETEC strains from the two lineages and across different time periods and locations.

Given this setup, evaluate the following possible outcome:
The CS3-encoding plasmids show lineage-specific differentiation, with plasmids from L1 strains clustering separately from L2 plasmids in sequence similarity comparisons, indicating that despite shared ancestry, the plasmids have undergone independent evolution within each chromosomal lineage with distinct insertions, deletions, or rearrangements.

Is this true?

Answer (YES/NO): NO